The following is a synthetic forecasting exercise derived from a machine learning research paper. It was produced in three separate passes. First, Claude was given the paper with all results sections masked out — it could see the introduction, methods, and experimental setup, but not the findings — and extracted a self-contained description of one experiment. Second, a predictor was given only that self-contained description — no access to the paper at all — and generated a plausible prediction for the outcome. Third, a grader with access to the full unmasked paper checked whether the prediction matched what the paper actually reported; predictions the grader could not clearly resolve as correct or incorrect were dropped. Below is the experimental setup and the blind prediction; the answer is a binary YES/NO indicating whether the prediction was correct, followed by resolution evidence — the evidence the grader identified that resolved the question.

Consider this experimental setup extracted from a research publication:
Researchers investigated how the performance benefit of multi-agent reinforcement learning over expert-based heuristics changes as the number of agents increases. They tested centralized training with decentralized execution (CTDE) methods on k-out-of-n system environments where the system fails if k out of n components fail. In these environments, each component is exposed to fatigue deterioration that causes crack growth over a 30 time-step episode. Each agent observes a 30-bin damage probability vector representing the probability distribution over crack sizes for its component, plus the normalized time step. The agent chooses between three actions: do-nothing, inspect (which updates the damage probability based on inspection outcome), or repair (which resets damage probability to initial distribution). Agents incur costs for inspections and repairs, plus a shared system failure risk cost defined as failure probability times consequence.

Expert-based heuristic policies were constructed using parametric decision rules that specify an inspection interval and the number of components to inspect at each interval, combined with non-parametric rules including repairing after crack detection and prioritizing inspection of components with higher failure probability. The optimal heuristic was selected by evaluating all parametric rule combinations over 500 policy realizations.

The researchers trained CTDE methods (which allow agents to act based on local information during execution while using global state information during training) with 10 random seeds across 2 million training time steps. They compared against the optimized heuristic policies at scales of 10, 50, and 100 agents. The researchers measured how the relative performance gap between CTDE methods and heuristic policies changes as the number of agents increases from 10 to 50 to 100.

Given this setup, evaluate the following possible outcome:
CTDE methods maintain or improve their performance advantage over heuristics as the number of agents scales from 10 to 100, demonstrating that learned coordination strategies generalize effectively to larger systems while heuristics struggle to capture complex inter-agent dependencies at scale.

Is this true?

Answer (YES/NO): NO